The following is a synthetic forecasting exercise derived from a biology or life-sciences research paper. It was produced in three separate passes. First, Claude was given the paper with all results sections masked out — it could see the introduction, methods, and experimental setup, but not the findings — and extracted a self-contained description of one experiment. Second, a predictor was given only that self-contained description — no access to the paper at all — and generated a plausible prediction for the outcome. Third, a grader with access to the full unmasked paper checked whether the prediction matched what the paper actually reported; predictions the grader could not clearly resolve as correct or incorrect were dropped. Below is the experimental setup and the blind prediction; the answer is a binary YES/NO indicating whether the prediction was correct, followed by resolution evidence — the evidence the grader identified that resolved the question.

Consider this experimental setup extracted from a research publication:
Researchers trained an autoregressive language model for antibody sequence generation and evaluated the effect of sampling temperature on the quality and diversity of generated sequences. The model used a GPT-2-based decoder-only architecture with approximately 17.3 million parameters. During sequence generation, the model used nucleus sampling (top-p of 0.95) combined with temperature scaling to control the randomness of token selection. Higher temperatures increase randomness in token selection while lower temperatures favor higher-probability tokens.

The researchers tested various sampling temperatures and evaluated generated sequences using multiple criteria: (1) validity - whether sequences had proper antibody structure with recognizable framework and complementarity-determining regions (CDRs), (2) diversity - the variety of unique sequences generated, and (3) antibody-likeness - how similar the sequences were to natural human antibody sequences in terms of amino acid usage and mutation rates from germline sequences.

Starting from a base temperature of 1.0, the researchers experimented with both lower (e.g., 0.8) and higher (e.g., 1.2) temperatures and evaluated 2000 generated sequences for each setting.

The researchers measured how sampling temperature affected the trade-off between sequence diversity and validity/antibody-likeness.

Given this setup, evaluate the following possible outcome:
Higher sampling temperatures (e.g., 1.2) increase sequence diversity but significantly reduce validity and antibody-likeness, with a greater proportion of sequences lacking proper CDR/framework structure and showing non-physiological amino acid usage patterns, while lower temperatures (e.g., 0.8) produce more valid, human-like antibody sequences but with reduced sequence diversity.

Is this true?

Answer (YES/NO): NO